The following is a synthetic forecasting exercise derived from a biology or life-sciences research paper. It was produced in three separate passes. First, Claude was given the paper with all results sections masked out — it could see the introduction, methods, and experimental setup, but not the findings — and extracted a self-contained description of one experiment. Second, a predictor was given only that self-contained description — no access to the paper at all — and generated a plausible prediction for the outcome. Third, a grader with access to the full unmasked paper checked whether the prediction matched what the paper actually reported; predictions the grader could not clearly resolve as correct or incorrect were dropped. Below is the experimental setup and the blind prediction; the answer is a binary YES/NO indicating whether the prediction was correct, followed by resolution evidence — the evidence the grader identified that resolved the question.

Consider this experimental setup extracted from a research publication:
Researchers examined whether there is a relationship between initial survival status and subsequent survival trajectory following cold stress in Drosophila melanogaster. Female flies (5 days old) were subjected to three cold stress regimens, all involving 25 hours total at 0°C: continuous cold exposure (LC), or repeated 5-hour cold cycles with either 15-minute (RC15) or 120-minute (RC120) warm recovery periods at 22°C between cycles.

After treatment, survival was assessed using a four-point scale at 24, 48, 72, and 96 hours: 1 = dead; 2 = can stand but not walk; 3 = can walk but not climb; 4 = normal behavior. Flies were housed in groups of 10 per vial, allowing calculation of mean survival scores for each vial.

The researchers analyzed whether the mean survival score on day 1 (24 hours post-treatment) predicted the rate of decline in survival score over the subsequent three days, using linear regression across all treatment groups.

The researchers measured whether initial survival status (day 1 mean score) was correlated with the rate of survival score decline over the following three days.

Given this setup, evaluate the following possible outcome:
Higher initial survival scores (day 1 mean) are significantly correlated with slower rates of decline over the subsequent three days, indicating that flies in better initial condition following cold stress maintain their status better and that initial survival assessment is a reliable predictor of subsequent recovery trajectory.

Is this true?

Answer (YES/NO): YES